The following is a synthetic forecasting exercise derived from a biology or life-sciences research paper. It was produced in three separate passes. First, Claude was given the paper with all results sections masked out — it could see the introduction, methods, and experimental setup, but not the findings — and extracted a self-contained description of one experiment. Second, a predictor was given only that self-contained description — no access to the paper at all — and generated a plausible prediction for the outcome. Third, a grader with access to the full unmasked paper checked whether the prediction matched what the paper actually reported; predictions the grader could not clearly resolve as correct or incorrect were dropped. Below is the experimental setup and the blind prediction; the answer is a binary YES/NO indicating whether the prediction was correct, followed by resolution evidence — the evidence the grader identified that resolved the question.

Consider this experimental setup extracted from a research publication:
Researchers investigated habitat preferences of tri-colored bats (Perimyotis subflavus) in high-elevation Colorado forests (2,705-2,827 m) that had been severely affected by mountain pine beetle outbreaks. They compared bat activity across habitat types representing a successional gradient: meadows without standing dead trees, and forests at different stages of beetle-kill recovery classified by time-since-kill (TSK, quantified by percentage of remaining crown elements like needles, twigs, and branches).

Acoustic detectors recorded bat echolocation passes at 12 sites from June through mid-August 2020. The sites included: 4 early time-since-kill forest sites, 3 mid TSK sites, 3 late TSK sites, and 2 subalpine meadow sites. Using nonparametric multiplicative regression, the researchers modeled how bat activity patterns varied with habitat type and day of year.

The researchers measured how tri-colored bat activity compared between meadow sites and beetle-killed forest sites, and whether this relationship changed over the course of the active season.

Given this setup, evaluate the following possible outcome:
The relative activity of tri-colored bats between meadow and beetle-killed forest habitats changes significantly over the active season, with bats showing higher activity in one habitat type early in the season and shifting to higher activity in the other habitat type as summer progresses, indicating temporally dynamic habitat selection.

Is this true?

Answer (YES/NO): YES